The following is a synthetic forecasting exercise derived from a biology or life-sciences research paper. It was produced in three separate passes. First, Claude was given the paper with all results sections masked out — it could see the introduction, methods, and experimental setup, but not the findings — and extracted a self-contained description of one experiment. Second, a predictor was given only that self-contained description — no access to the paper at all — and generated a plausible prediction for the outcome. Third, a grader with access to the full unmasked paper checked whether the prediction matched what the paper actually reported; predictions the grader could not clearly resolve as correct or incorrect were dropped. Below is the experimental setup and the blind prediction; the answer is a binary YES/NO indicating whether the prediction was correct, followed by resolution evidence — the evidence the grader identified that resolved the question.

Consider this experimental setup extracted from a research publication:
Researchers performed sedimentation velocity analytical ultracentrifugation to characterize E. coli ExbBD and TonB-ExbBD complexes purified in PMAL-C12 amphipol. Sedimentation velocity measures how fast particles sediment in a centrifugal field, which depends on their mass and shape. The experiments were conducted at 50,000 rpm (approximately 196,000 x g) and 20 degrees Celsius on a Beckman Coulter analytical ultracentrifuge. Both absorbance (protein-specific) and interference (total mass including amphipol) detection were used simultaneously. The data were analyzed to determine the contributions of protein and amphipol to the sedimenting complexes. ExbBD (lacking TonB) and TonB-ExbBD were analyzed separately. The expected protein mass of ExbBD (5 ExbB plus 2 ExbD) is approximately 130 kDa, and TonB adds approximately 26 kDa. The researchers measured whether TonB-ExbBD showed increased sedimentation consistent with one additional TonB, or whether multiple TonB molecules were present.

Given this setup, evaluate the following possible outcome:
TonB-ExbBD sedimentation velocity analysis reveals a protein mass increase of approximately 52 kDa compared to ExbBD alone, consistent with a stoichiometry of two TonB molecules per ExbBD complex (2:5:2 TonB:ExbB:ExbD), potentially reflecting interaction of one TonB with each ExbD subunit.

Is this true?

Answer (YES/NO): NO